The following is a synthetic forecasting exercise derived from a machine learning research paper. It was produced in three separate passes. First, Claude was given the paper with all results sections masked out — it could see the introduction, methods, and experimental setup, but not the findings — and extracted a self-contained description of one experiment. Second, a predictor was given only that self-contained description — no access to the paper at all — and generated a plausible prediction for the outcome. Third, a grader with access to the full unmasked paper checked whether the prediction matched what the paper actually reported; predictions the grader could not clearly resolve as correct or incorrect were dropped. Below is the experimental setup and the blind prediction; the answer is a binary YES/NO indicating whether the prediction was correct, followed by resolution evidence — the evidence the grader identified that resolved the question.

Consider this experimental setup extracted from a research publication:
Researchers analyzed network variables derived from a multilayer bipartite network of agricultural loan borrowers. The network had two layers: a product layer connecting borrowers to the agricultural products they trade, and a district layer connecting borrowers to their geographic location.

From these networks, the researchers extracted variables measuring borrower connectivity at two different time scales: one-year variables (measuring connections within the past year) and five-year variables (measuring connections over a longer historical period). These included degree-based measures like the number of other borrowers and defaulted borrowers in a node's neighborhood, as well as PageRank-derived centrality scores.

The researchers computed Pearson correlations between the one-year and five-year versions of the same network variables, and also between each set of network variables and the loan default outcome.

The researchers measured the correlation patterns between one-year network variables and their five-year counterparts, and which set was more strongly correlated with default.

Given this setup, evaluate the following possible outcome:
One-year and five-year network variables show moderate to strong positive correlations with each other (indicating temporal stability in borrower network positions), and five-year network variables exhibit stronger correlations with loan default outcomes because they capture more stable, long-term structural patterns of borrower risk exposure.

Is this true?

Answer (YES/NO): NO